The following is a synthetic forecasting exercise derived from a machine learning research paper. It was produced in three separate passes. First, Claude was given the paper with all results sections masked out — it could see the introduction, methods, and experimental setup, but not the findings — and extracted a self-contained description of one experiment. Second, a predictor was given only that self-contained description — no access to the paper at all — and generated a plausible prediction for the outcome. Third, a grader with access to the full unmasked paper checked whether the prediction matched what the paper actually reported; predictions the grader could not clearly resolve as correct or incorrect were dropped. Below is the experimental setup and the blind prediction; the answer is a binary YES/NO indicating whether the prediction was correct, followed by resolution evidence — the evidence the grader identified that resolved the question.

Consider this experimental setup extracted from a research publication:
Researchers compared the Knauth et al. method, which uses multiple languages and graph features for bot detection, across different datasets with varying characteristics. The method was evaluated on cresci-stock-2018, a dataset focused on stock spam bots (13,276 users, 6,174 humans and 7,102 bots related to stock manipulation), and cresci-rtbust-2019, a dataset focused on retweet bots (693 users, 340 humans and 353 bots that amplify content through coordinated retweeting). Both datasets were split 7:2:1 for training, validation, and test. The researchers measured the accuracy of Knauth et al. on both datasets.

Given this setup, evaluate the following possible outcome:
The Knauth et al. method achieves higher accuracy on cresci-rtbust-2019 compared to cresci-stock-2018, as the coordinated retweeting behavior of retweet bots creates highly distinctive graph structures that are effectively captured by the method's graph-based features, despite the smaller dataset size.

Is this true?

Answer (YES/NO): NO